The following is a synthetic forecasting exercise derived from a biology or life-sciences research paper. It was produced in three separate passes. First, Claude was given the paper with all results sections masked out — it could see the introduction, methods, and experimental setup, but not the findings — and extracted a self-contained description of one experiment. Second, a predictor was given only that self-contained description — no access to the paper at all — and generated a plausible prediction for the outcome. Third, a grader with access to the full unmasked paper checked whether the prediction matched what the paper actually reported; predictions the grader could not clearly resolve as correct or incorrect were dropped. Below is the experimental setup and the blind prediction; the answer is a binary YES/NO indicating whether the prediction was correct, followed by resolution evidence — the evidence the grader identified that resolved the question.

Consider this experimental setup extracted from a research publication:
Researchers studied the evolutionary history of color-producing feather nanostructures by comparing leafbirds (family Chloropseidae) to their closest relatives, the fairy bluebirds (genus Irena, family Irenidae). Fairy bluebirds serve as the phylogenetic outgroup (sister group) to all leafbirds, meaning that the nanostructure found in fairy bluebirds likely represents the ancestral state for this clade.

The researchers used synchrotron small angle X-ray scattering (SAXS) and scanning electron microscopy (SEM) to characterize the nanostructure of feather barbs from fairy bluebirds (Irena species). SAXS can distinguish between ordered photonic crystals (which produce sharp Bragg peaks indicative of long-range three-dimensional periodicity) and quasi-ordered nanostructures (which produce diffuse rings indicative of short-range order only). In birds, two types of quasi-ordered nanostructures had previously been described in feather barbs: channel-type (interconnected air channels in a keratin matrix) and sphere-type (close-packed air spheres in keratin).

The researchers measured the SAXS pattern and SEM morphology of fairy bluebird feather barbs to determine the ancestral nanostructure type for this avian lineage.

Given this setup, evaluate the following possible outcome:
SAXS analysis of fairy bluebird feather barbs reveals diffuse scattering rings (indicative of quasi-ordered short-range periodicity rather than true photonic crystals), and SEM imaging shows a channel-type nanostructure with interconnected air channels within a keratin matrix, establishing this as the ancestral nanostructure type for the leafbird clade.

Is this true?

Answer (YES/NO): YES